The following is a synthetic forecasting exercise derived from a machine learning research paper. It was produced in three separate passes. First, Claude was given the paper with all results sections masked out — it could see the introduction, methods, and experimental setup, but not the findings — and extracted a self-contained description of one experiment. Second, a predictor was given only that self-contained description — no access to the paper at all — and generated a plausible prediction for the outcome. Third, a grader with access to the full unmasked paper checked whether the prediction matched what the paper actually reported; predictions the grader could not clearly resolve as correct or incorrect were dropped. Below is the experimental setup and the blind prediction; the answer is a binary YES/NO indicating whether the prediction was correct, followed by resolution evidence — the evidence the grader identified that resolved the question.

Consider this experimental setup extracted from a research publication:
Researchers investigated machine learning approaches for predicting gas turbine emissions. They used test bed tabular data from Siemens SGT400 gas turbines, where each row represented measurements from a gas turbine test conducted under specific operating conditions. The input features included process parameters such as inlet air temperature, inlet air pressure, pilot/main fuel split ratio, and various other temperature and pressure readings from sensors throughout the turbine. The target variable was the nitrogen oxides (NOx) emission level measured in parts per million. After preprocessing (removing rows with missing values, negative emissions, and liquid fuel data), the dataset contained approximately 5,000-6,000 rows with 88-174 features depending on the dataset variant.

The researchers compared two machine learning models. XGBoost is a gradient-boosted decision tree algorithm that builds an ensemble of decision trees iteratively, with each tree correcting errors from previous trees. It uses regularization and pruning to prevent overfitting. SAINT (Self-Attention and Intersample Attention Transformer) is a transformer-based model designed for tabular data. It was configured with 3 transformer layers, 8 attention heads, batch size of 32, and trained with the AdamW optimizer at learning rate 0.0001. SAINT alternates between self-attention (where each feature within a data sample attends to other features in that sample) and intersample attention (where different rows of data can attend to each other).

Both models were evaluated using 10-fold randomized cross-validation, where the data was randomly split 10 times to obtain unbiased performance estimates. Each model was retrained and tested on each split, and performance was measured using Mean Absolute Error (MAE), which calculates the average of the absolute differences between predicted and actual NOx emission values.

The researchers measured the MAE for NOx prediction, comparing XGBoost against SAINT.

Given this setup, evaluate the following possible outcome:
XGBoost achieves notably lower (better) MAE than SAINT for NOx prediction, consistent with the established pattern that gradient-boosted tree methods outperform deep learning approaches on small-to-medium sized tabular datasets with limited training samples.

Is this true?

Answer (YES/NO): YES